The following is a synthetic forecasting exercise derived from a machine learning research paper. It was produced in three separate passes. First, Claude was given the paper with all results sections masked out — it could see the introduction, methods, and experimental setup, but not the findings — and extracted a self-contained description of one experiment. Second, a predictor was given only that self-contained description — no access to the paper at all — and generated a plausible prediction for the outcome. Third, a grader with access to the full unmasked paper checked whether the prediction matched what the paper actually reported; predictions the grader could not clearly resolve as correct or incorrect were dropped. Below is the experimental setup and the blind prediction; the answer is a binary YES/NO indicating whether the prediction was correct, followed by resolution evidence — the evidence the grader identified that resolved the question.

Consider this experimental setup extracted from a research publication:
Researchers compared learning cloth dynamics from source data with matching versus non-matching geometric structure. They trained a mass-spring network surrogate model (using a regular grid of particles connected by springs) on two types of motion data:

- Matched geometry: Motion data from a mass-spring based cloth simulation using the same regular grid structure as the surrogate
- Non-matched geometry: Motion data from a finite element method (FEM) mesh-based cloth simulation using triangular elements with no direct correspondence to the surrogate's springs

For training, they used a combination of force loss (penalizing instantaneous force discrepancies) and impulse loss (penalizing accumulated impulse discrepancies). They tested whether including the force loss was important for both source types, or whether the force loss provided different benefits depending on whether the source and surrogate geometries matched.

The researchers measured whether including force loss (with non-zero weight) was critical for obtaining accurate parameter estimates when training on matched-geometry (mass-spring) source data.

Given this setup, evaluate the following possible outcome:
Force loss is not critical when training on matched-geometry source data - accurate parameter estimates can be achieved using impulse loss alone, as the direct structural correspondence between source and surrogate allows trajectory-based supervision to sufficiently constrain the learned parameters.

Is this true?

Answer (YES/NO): NO